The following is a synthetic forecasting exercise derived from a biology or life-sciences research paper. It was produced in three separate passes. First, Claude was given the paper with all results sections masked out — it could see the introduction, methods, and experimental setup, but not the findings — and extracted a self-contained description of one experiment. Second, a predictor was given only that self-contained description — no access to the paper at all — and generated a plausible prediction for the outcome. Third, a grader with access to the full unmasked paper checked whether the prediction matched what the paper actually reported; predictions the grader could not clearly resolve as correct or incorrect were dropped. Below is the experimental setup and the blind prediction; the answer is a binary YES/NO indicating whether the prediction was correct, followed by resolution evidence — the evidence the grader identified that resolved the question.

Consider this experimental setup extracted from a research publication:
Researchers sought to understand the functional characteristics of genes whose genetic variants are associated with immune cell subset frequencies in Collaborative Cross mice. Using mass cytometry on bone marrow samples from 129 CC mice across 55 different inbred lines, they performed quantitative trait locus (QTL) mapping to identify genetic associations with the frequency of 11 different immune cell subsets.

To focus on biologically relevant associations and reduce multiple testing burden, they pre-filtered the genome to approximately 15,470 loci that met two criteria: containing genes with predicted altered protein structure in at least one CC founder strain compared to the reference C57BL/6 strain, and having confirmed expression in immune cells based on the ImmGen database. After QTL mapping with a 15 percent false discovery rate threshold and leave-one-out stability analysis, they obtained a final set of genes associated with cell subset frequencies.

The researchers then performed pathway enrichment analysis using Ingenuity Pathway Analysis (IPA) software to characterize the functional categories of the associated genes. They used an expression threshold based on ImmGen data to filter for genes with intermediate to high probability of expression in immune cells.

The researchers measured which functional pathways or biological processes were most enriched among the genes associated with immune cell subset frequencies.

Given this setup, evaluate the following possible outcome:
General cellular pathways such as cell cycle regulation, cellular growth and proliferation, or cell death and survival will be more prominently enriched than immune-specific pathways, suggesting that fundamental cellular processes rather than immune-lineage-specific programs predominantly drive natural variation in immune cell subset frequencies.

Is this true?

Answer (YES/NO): YES